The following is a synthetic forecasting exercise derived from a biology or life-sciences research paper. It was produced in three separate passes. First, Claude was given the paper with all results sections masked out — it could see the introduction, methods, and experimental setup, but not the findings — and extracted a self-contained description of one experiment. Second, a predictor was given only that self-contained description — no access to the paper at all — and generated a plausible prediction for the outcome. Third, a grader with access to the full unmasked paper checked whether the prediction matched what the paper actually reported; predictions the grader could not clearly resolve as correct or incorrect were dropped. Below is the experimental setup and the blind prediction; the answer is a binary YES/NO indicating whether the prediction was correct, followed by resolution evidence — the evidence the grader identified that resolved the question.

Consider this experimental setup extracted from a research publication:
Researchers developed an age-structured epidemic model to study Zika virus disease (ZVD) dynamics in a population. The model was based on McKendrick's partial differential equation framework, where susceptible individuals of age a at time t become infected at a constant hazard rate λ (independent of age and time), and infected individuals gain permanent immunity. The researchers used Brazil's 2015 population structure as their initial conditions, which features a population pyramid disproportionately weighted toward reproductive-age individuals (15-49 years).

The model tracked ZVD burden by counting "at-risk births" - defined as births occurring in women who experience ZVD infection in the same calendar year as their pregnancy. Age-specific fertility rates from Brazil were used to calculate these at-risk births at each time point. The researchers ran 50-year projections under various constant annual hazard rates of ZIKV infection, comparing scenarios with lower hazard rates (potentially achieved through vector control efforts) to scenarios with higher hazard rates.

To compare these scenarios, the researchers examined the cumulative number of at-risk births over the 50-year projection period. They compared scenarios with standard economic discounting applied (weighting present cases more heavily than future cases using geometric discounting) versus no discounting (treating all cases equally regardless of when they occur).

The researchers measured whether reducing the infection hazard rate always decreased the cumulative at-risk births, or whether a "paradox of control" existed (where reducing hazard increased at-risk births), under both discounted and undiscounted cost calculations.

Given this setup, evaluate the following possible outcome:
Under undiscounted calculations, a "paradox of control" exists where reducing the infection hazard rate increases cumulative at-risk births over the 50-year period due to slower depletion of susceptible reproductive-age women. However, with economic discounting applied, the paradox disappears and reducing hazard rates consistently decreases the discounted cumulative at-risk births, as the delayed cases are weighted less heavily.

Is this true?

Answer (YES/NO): YES